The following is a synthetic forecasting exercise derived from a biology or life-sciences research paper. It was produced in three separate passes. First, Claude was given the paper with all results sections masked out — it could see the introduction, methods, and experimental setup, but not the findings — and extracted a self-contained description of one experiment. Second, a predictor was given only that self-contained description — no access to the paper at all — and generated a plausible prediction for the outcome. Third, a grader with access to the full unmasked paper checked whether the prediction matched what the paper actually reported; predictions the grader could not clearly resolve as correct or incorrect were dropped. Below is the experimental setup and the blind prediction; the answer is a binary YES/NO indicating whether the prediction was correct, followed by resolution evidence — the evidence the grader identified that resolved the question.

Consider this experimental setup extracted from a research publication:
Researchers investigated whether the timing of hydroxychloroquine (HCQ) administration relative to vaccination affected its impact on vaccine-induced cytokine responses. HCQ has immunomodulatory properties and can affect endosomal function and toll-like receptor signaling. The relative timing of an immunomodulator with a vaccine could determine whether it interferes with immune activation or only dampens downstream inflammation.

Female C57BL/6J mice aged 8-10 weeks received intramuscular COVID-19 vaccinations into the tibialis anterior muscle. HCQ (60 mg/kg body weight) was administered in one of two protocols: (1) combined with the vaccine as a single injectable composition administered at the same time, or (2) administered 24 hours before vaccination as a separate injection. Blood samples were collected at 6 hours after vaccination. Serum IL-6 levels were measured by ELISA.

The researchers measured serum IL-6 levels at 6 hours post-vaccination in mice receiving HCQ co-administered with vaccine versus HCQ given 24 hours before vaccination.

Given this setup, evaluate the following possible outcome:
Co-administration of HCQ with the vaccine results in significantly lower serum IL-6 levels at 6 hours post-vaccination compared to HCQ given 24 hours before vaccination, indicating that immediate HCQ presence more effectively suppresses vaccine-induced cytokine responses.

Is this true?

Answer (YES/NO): YES